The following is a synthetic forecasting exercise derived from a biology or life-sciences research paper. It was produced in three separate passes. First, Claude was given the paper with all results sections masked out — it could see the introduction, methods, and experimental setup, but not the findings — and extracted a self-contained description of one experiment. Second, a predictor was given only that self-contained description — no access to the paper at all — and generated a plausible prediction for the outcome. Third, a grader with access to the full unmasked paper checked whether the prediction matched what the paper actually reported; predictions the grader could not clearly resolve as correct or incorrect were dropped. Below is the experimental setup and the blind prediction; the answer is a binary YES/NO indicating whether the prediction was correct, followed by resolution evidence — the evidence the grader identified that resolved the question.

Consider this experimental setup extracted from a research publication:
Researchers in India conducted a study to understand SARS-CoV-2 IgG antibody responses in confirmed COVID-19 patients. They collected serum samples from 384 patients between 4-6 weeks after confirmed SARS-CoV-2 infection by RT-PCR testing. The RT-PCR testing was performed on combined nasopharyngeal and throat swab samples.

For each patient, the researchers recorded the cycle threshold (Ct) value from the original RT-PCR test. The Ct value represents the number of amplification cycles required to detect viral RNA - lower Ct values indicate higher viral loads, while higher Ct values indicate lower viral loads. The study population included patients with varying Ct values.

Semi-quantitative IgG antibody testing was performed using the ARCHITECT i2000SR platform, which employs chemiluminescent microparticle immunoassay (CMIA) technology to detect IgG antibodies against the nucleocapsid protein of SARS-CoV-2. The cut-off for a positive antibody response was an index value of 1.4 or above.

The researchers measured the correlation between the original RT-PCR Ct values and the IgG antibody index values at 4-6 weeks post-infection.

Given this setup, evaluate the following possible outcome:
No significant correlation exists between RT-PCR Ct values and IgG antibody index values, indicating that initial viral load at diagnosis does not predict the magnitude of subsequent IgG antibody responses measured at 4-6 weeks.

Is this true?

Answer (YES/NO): NO